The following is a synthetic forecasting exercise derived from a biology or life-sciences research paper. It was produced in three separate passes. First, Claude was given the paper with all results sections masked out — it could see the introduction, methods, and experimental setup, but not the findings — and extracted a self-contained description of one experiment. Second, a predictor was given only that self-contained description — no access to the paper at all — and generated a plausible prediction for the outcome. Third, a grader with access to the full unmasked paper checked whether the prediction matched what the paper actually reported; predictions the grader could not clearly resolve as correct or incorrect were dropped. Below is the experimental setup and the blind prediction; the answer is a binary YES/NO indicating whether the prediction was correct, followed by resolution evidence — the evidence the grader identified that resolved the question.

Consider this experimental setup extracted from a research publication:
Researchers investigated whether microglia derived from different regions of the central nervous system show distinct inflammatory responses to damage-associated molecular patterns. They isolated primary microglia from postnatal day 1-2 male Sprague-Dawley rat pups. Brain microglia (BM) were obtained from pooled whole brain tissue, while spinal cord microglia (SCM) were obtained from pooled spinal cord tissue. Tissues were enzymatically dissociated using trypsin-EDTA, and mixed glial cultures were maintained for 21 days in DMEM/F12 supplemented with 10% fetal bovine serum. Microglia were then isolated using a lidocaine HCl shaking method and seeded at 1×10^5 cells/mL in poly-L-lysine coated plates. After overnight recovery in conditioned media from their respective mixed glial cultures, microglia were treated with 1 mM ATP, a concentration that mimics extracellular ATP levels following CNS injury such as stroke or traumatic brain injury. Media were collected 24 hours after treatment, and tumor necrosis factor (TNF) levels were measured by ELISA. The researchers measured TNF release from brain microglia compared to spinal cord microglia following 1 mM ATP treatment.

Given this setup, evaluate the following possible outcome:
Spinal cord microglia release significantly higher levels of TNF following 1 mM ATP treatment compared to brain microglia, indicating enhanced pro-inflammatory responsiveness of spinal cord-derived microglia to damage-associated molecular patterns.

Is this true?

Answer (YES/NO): NO